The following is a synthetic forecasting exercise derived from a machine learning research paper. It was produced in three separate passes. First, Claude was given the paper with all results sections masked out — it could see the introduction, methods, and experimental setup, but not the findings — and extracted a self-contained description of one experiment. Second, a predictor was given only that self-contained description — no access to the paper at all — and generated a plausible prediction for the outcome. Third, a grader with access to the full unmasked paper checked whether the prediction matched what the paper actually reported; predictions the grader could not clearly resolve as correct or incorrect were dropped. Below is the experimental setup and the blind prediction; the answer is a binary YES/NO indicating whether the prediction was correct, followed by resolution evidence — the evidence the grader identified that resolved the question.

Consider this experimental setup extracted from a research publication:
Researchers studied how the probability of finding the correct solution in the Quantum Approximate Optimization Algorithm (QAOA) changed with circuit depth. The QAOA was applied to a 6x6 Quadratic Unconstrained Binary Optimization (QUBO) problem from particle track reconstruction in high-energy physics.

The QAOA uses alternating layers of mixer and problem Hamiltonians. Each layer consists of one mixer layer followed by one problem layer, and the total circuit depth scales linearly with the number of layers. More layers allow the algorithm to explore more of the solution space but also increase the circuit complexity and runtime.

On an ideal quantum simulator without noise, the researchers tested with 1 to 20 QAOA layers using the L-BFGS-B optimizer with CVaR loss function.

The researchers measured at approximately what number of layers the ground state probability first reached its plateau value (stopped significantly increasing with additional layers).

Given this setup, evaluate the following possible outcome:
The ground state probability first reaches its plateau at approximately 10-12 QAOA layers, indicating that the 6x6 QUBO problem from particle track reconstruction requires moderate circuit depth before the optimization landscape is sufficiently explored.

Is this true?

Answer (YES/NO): NO